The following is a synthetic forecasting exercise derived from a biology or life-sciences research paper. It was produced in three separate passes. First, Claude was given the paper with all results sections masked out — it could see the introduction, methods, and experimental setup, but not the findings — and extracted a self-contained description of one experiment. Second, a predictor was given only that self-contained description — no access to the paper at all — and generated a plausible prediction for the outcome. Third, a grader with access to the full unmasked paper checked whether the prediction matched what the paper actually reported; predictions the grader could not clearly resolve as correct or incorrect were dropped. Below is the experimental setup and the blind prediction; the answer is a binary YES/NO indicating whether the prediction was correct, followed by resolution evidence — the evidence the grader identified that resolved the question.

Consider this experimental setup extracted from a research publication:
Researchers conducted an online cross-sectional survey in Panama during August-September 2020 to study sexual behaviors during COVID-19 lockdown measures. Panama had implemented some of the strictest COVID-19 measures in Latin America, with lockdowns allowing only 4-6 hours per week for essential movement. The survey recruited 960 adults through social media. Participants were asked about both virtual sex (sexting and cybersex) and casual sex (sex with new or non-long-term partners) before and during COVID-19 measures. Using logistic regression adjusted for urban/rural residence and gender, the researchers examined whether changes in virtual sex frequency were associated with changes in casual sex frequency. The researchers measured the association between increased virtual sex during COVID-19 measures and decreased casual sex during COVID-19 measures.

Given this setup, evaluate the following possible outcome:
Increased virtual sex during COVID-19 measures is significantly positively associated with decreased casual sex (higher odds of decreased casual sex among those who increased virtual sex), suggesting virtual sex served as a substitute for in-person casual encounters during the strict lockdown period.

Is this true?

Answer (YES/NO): YES